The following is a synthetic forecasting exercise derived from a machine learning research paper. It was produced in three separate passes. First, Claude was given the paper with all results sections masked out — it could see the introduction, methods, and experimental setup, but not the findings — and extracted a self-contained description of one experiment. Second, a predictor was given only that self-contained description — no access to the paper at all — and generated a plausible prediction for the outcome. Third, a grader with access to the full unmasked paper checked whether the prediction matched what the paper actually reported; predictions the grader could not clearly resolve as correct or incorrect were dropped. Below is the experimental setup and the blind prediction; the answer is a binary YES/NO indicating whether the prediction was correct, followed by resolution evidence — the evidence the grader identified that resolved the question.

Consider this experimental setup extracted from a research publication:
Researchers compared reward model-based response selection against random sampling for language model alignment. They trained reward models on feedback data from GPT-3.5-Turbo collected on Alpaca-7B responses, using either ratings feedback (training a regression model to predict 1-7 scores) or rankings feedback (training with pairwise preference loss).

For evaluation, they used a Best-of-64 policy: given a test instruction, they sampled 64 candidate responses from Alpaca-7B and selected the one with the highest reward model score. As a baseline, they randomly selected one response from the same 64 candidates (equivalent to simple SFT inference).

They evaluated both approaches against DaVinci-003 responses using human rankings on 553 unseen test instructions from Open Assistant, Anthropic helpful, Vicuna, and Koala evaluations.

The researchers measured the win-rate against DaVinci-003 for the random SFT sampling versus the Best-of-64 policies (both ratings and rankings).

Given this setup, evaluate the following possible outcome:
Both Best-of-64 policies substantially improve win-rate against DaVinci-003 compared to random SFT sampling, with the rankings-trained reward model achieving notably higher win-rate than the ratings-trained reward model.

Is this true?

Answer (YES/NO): NO